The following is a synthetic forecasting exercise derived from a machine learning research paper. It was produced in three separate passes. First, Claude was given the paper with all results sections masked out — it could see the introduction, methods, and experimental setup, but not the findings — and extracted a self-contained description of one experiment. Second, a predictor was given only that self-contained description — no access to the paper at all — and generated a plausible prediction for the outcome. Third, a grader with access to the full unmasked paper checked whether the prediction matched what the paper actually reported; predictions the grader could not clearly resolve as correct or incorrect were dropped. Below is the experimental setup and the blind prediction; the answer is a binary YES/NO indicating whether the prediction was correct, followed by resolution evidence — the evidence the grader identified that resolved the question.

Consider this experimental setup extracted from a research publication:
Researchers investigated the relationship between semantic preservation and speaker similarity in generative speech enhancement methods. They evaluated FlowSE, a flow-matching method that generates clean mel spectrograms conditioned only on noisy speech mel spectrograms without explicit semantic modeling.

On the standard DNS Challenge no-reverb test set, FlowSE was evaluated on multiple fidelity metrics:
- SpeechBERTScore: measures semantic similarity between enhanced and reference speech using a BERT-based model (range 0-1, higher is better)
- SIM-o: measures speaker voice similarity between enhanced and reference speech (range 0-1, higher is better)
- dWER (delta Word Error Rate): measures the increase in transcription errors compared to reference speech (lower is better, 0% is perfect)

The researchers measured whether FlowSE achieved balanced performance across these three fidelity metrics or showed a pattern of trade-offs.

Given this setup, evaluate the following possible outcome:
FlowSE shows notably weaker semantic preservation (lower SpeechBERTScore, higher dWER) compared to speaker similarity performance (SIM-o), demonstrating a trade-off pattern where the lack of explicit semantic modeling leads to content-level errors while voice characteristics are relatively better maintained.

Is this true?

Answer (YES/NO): NO